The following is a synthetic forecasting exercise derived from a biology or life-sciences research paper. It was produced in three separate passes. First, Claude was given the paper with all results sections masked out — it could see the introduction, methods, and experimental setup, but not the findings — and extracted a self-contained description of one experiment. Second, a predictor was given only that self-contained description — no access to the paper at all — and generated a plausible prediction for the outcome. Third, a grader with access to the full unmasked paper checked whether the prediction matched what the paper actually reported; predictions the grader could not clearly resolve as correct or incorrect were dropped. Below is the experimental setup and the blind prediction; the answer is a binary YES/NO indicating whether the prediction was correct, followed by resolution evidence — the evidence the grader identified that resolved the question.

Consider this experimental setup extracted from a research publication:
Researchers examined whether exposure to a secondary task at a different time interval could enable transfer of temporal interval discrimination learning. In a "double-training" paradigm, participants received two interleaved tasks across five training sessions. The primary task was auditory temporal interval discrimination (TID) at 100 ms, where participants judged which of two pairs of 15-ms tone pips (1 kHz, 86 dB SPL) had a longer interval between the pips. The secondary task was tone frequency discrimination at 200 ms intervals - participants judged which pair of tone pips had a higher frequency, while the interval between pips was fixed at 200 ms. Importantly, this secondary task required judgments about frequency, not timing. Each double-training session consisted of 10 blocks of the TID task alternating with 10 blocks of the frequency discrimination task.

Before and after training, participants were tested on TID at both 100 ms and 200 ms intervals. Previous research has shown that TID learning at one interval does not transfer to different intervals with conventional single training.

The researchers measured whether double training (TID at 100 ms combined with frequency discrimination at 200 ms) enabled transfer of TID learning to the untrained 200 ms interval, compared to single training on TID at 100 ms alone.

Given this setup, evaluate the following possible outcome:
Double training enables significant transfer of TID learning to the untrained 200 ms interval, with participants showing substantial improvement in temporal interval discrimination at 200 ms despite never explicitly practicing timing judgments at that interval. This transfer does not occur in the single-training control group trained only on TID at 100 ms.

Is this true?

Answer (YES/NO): YES